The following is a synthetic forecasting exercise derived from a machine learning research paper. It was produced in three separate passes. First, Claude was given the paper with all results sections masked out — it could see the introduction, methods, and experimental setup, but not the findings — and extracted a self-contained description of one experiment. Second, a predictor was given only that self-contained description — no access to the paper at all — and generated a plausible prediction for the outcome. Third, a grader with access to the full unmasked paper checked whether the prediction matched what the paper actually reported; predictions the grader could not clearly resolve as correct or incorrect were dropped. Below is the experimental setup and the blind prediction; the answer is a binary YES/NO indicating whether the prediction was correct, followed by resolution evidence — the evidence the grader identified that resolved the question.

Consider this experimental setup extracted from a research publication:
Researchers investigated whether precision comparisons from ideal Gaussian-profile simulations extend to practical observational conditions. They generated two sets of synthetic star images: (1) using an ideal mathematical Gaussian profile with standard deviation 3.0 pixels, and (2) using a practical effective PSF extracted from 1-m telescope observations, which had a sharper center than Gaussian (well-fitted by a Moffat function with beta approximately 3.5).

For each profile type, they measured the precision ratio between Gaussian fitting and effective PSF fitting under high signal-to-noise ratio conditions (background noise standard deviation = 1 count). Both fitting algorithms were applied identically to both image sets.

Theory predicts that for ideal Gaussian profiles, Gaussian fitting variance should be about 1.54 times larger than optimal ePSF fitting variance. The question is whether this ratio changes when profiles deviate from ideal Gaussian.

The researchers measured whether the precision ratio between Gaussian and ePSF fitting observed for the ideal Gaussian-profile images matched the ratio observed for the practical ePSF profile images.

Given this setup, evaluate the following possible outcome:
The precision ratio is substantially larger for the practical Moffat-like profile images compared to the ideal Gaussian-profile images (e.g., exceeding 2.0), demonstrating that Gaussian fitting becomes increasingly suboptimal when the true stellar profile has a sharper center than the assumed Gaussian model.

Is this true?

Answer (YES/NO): NO